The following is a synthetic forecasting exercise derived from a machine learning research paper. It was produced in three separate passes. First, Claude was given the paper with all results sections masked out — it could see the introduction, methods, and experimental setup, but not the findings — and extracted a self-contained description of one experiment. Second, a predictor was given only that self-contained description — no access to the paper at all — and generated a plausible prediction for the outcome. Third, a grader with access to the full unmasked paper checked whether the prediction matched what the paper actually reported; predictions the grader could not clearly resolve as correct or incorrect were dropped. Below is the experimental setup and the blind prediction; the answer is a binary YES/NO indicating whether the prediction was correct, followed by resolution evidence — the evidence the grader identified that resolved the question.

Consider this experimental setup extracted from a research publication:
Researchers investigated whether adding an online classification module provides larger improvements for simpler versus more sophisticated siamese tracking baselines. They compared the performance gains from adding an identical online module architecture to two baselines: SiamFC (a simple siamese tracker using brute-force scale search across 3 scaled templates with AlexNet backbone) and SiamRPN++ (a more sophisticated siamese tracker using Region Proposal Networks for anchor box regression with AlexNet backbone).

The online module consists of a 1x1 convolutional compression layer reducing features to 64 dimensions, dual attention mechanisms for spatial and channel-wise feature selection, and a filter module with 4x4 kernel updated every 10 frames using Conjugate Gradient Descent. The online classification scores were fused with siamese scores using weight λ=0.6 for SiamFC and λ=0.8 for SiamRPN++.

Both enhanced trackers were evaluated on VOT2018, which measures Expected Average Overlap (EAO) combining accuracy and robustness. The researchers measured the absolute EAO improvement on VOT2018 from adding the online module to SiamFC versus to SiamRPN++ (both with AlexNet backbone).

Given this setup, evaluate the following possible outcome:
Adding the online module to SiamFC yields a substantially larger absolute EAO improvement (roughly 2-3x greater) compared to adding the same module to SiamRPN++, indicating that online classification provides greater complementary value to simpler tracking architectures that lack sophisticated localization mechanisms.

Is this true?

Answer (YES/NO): YES